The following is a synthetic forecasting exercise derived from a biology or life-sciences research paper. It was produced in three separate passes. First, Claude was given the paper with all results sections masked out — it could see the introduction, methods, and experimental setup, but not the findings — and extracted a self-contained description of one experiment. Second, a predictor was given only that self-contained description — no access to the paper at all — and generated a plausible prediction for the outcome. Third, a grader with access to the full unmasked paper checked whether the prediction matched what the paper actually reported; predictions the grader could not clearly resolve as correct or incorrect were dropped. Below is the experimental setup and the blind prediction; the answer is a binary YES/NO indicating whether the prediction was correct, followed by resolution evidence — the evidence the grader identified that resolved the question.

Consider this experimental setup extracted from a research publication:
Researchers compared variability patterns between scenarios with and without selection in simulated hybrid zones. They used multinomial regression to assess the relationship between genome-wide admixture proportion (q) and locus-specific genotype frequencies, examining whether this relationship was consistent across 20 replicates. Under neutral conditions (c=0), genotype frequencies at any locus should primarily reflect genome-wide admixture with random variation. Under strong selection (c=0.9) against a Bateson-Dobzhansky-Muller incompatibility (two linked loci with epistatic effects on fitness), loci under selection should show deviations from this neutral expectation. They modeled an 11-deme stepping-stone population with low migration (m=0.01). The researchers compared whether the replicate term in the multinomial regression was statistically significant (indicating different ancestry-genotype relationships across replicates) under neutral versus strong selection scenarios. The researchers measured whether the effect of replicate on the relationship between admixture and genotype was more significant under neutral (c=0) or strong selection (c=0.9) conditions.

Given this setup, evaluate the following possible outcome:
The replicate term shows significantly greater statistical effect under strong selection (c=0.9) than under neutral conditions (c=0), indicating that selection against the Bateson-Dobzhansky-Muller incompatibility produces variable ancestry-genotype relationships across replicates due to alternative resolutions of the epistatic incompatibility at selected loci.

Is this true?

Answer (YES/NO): YES